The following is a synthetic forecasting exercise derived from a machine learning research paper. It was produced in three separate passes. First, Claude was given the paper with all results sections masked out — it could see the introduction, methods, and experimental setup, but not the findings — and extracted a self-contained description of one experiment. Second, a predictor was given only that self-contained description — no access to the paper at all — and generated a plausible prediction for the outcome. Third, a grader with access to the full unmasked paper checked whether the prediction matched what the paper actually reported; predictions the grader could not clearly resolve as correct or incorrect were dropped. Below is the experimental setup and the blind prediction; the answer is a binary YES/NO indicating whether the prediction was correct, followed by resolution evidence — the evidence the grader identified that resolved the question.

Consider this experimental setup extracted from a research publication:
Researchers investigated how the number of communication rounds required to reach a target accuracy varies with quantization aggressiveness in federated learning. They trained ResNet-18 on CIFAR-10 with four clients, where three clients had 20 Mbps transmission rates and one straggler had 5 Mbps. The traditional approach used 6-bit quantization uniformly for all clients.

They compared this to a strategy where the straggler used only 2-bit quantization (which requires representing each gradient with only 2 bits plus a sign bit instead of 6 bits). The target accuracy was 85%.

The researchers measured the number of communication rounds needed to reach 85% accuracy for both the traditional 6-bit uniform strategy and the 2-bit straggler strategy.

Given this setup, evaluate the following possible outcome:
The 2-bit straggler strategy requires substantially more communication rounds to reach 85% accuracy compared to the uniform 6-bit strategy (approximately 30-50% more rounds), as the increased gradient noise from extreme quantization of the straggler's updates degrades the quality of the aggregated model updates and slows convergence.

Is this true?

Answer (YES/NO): YES